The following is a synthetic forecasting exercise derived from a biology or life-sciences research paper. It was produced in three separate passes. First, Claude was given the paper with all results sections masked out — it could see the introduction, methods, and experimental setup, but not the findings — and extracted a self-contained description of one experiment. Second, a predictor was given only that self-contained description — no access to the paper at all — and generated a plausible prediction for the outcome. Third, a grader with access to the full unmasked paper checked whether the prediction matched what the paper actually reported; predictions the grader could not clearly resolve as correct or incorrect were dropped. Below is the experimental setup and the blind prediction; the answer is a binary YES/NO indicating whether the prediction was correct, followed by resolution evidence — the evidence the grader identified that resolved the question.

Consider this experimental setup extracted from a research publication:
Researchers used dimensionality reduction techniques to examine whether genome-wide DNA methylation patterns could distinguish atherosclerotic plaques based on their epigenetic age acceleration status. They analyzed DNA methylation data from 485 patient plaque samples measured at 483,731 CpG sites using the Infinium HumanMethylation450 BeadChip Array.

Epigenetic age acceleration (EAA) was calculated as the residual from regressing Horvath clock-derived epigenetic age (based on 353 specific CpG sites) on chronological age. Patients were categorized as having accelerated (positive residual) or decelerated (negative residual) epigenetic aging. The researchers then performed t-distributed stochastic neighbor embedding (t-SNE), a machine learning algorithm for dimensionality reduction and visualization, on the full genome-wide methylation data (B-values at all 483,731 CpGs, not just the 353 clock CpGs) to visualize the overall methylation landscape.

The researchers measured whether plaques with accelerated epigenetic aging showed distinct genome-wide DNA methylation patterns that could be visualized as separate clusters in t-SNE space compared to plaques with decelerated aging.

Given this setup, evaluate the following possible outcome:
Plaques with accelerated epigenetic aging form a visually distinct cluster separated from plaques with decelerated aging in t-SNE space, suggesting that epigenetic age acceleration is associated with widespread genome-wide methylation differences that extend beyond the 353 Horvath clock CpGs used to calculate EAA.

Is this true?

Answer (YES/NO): NO